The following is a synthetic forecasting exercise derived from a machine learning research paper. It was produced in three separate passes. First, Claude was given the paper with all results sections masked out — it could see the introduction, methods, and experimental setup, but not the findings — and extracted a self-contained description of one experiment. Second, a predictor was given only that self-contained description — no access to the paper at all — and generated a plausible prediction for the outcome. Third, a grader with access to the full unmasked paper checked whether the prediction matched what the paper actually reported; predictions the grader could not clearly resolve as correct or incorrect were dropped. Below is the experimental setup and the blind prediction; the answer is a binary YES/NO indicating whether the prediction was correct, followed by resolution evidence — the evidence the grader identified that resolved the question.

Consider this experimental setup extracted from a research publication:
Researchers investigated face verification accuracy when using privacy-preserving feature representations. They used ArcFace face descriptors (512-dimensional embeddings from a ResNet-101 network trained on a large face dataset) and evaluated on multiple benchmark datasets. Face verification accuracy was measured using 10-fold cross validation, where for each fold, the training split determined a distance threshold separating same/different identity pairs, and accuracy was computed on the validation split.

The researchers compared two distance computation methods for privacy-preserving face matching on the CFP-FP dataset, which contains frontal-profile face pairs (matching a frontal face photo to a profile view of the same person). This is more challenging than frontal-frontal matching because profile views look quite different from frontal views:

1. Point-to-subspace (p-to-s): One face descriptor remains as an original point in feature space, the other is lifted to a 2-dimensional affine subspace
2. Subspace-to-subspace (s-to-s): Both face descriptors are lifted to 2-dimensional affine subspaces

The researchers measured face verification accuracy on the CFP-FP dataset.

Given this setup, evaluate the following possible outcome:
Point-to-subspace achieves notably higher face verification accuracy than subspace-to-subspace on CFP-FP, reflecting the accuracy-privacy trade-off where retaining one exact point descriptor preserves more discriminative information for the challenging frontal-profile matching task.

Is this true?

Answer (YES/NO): YES